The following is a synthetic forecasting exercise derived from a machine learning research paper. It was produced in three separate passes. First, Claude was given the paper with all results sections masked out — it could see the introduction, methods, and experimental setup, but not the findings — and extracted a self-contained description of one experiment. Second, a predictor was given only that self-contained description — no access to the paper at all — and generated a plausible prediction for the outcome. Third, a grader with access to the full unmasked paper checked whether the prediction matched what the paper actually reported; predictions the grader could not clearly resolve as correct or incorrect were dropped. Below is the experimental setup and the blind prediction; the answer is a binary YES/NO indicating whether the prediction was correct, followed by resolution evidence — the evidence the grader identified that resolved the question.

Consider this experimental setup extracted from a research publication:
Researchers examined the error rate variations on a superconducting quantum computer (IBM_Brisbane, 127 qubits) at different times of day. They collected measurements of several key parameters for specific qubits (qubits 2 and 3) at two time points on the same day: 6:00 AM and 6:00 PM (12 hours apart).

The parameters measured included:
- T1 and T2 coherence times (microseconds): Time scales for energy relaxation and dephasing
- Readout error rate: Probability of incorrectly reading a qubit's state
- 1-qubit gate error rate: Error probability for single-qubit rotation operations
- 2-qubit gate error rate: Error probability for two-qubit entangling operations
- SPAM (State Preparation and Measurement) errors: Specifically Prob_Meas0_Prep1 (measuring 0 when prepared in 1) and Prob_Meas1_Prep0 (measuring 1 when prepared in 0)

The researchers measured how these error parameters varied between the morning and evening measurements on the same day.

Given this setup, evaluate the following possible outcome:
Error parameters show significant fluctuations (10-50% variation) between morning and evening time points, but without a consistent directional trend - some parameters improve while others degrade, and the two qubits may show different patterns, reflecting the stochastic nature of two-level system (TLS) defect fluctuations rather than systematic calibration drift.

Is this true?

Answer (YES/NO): NO